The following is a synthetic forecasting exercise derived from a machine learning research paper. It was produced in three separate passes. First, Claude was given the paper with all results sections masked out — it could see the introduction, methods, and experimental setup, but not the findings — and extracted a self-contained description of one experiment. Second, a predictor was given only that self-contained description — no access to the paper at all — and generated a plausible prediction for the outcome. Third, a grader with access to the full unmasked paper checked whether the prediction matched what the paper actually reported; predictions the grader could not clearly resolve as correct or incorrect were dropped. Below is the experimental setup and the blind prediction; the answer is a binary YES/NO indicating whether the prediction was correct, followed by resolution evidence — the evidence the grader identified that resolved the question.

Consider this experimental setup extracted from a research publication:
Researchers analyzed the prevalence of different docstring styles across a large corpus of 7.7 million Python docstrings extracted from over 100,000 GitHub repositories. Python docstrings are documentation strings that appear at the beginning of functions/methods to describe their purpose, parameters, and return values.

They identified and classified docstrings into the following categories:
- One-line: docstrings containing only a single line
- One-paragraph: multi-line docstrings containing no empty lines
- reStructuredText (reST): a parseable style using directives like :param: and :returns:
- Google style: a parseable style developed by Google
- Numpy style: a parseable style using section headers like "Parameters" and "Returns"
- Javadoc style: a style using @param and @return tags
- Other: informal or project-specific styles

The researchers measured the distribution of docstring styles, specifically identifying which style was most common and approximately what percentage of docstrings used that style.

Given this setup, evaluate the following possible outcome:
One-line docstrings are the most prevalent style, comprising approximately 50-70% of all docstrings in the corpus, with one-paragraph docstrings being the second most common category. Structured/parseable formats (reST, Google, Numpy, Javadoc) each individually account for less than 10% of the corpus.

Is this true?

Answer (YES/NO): NO